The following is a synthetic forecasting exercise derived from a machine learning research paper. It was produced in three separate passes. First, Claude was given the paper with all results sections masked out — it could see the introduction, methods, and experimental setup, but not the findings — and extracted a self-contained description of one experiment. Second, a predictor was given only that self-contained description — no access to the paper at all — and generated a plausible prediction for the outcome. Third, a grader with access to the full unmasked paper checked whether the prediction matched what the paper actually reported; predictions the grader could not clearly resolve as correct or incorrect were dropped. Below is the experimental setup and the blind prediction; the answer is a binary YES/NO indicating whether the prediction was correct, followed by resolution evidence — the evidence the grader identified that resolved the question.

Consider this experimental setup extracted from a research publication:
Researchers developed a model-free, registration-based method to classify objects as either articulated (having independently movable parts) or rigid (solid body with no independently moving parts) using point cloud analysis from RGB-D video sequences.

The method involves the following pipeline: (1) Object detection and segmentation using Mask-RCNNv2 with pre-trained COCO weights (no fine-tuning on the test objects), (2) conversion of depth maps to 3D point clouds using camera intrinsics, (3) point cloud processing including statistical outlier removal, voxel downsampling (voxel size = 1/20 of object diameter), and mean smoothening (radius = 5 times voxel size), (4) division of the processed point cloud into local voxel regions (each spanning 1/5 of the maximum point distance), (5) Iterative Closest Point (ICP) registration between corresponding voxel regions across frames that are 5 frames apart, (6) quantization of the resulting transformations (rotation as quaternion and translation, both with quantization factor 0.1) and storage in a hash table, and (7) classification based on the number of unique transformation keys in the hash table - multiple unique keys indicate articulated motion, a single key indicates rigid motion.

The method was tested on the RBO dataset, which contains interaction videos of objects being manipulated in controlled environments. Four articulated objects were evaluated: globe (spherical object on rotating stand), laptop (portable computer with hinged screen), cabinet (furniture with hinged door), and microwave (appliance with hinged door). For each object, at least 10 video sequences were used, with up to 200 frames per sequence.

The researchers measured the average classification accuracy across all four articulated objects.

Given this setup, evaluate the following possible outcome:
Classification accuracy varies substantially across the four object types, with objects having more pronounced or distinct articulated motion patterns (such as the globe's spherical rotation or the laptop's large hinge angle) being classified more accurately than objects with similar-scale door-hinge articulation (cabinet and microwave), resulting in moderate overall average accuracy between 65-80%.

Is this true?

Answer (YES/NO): NO